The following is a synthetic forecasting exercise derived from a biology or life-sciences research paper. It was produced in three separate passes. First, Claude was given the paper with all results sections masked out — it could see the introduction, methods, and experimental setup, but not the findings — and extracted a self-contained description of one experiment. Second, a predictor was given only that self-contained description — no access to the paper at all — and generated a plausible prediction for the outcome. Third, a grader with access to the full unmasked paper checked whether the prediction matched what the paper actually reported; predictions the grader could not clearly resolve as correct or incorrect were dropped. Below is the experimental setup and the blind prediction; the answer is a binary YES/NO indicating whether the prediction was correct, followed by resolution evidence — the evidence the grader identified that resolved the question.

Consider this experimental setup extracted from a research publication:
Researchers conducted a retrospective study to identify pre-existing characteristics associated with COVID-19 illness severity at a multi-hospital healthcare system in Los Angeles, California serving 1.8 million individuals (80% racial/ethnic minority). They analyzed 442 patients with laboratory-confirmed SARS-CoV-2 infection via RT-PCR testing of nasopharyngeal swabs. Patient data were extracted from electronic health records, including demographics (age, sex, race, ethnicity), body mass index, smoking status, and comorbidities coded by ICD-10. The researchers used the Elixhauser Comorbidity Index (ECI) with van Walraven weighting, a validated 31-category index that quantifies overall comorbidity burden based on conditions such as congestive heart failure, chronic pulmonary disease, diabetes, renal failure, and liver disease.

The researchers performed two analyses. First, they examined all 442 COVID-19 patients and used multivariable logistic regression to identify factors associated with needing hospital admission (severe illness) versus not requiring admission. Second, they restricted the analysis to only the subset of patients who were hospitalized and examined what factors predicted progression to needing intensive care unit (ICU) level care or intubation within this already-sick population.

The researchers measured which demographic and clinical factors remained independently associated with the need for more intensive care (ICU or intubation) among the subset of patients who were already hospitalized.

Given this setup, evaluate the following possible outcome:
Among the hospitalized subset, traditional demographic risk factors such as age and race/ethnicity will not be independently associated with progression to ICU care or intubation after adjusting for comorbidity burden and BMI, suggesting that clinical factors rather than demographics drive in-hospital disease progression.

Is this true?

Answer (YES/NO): NO